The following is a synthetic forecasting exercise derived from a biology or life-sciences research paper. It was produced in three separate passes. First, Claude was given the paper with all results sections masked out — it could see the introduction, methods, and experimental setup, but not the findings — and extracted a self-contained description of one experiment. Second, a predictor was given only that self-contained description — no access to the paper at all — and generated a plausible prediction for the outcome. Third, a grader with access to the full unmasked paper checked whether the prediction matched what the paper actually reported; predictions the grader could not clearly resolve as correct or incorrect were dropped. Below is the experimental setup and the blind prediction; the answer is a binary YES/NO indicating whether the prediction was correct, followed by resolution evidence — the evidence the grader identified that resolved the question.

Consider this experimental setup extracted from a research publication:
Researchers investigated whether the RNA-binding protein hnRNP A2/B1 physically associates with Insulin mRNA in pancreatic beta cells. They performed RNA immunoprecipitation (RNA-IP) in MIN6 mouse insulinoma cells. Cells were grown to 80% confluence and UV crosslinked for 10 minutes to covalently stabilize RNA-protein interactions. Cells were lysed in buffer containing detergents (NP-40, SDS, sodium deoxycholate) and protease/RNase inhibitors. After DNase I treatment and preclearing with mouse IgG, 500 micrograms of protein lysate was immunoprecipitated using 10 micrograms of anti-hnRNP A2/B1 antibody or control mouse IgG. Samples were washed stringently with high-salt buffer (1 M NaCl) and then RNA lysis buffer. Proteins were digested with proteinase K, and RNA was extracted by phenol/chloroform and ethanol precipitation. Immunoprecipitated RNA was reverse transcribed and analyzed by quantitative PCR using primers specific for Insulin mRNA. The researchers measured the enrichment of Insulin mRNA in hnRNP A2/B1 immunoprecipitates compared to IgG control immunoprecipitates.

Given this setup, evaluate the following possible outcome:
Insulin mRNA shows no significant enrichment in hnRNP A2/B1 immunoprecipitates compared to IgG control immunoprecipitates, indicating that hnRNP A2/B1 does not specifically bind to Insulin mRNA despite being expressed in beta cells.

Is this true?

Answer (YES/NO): NO